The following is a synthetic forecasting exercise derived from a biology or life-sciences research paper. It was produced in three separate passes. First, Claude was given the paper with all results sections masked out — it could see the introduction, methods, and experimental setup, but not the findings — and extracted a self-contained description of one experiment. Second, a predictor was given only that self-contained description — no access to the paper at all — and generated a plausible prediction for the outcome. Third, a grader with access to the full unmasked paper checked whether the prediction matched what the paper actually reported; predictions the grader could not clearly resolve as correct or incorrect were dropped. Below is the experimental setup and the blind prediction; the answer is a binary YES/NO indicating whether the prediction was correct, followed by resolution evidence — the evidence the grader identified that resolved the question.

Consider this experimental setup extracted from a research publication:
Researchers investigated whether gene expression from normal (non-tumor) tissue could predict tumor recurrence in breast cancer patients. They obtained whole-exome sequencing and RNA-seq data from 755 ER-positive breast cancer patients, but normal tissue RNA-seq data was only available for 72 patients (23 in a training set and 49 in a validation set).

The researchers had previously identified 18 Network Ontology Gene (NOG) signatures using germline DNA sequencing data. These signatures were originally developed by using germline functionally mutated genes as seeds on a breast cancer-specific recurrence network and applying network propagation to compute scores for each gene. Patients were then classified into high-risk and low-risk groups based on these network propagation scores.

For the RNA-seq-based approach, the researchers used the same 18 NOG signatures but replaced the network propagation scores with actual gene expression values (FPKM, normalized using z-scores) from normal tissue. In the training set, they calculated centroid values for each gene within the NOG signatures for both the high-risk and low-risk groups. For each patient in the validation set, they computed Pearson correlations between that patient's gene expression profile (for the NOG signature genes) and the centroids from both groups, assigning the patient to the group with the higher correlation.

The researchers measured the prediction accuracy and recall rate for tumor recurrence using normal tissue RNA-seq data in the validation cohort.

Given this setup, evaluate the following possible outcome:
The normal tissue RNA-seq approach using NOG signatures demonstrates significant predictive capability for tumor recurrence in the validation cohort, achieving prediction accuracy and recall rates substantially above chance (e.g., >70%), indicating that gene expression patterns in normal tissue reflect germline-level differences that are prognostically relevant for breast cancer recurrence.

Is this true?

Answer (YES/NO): YES